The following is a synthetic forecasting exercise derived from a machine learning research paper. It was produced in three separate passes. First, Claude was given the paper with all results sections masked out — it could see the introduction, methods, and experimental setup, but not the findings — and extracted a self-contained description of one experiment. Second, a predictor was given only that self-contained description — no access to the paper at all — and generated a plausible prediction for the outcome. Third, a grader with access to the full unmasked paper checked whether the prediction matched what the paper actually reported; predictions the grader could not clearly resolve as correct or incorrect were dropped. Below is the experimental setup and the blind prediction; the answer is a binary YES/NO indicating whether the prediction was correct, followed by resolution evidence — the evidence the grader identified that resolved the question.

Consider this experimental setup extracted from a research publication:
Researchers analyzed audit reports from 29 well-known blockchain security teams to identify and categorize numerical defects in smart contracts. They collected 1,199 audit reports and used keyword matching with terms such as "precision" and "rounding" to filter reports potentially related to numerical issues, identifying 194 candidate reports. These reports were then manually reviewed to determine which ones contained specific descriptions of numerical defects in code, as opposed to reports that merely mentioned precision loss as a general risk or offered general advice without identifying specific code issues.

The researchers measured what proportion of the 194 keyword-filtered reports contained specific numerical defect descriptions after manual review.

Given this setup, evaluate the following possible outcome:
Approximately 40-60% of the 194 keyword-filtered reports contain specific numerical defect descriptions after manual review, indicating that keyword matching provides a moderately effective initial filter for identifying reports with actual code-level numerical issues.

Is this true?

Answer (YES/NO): YES